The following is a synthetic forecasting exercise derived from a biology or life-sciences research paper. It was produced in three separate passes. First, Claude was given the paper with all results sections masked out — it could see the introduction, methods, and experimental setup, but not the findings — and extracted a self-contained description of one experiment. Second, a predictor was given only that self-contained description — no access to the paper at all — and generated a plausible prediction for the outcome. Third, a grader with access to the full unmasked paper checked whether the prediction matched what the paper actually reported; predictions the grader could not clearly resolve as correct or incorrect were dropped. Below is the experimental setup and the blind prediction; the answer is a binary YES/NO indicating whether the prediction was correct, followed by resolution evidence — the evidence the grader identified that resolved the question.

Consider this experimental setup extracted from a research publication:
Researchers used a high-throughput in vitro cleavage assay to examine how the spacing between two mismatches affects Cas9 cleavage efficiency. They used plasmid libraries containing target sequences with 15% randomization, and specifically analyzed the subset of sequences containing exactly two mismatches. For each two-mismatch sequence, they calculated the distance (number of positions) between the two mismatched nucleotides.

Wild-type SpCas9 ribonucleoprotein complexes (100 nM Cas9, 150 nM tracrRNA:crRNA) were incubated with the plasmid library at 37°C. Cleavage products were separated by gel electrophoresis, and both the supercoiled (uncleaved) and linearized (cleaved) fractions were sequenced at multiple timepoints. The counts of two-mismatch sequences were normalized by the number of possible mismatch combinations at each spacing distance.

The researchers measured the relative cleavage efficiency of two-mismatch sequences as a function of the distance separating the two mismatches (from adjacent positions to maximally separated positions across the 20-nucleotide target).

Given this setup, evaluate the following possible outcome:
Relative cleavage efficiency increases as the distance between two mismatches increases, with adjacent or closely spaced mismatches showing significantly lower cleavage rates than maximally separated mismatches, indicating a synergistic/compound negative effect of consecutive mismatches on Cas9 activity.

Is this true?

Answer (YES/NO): YES